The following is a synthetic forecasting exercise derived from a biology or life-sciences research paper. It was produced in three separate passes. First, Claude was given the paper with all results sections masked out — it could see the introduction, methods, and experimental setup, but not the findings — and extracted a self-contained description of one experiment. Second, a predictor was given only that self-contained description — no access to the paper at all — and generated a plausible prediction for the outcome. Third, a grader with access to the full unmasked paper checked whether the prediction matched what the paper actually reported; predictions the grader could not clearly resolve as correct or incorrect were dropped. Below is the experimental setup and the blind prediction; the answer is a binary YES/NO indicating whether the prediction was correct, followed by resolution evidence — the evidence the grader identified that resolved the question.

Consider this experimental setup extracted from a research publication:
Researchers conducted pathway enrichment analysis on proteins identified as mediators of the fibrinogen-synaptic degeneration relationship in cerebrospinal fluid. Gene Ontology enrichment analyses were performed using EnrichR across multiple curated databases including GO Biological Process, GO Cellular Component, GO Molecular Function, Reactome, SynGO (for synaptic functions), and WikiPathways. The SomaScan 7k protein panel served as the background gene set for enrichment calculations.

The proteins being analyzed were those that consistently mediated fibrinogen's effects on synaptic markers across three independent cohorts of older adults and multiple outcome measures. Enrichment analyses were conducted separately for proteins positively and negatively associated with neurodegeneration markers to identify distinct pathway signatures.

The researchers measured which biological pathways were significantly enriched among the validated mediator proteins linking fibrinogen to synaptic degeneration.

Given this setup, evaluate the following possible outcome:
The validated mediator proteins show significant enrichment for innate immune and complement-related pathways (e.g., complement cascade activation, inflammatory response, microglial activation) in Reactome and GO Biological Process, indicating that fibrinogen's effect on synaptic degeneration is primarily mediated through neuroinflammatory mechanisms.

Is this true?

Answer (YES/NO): NO